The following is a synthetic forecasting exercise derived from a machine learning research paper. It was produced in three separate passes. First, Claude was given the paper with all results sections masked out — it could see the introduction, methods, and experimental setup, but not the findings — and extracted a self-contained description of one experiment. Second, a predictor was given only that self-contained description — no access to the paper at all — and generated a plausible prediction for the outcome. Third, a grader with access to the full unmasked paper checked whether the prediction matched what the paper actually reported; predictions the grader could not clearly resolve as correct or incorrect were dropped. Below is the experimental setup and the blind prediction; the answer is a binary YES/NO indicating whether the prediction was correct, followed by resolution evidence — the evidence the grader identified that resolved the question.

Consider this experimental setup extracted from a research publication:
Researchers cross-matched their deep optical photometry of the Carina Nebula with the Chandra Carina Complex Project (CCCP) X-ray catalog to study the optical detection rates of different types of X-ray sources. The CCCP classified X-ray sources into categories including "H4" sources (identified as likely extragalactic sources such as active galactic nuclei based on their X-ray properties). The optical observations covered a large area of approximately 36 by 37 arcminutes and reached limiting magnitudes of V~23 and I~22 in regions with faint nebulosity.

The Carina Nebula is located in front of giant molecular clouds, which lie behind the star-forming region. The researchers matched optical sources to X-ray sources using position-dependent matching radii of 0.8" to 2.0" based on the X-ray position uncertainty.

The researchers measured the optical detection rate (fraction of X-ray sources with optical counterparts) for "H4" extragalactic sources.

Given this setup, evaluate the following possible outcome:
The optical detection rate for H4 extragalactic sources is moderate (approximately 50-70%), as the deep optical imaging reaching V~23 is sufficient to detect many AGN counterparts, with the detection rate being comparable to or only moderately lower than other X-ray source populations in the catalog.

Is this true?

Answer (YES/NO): NO